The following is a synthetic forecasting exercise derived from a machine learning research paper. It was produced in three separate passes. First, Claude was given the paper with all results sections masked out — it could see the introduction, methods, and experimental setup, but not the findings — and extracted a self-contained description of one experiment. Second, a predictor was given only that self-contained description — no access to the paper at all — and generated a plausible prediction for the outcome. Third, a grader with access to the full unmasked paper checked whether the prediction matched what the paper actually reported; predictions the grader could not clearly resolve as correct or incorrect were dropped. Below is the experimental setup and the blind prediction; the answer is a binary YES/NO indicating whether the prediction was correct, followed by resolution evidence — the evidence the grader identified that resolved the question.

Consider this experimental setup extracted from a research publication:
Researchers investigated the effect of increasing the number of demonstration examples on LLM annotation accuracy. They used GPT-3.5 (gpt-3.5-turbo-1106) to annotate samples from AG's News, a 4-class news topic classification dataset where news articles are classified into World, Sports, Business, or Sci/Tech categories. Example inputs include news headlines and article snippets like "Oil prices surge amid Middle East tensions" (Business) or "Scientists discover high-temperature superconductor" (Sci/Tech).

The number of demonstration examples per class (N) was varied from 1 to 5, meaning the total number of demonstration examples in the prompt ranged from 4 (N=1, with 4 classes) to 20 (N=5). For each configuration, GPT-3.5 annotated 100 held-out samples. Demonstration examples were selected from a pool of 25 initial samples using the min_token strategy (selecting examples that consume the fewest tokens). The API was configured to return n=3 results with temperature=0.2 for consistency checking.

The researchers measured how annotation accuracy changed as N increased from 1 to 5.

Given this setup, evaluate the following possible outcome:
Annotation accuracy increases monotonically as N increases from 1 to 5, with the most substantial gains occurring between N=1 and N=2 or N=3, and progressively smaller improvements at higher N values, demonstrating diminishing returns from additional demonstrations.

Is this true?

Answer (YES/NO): NO